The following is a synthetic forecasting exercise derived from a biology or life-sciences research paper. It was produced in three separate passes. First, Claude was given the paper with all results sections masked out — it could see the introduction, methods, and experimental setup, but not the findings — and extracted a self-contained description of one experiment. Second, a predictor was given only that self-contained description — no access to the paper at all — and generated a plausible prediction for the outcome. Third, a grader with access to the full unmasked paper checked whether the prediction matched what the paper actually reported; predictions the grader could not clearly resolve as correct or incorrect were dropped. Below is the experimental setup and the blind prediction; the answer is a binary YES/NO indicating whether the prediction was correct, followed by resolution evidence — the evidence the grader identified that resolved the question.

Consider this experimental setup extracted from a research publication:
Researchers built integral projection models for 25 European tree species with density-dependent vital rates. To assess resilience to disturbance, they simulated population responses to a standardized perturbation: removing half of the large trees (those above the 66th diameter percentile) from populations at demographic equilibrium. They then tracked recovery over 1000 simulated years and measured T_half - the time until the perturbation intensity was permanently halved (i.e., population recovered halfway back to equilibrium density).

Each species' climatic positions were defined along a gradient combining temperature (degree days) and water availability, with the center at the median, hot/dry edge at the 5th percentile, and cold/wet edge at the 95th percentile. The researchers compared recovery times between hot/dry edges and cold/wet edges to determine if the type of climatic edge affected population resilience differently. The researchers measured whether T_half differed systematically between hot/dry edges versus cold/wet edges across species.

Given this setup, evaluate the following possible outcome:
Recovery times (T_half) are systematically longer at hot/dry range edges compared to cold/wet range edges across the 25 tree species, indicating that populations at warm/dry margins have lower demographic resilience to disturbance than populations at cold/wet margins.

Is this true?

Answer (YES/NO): NO